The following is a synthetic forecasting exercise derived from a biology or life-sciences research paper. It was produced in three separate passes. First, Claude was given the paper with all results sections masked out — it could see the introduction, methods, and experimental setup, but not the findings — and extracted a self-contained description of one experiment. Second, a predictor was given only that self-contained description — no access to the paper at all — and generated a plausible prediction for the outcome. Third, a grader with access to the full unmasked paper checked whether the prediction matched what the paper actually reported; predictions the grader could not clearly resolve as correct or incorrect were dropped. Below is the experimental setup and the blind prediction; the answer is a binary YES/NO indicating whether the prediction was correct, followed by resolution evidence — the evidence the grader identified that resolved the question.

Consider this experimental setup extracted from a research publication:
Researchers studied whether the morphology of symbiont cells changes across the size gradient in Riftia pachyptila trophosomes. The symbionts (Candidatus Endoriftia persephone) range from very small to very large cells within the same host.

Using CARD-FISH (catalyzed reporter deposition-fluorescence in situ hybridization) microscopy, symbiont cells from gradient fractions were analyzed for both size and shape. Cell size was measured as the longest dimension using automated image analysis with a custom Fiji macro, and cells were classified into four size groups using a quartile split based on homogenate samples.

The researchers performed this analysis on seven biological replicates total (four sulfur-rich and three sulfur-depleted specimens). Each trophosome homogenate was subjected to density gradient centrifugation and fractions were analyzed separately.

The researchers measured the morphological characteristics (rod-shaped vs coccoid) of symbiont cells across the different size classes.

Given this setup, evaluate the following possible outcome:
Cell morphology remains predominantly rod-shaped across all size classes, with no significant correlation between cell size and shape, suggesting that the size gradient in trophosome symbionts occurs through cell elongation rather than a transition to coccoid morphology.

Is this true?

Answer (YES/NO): NO